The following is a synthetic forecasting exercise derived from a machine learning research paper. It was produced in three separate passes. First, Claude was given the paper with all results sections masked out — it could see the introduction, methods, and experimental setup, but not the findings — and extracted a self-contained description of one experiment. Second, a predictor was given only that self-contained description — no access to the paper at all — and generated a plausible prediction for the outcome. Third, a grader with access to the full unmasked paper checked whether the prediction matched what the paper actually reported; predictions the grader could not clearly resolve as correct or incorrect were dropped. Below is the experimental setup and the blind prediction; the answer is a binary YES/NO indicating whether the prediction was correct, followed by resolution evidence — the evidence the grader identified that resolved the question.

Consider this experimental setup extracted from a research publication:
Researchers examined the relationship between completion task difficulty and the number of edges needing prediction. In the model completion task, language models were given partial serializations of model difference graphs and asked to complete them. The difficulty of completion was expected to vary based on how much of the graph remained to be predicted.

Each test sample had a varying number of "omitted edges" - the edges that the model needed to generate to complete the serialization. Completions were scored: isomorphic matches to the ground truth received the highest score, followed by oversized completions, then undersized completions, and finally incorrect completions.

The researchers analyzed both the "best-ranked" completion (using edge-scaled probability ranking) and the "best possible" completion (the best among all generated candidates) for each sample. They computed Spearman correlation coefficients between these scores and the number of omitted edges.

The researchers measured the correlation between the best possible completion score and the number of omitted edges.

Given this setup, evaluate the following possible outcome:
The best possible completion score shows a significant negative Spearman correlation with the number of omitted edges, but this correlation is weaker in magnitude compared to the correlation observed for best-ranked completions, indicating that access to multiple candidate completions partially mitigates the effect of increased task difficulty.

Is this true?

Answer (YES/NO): YES